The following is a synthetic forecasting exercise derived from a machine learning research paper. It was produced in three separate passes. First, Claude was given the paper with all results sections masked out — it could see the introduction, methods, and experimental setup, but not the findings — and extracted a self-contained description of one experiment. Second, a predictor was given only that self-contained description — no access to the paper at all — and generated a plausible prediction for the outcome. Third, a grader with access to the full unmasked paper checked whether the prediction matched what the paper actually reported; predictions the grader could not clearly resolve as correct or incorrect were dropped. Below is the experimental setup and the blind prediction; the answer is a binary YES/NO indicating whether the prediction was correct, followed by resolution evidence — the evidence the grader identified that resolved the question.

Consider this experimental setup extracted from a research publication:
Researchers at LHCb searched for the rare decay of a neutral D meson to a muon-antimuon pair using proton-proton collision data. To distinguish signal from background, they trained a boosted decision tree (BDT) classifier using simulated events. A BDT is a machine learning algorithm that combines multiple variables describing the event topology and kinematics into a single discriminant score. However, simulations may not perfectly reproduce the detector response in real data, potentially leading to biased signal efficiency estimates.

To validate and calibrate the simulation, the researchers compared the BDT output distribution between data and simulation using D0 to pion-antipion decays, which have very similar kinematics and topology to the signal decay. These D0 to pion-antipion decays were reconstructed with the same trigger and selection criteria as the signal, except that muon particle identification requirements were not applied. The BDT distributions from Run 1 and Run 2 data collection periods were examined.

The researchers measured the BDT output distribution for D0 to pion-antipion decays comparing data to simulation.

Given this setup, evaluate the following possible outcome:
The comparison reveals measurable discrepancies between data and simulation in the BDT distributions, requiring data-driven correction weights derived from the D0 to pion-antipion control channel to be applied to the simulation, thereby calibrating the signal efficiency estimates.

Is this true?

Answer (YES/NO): YES